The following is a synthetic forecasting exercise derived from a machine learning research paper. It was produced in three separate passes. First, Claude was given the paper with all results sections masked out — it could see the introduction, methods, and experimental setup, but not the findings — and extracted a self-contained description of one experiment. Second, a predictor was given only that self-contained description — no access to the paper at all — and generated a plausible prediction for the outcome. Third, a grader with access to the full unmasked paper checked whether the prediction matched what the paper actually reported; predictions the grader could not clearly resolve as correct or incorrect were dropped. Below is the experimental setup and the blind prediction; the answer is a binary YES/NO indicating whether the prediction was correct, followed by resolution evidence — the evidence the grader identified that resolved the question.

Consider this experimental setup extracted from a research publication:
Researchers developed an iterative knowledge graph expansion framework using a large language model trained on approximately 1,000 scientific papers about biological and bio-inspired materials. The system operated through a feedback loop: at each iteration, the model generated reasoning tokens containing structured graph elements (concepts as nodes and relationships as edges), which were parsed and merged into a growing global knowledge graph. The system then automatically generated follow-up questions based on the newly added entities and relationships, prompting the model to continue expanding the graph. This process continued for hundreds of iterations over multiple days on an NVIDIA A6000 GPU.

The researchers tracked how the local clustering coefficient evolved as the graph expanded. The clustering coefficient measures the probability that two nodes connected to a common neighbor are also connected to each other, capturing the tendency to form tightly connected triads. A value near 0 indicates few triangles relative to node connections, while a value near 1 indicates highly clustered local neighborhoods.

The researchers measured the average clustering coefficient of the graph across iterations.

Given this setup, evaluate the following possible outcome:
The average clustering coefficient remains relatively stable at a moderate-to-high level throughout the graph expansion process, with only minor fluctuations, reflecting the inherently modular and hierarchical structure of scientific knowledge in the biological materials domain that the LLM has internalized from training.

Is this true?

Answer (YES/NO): NO